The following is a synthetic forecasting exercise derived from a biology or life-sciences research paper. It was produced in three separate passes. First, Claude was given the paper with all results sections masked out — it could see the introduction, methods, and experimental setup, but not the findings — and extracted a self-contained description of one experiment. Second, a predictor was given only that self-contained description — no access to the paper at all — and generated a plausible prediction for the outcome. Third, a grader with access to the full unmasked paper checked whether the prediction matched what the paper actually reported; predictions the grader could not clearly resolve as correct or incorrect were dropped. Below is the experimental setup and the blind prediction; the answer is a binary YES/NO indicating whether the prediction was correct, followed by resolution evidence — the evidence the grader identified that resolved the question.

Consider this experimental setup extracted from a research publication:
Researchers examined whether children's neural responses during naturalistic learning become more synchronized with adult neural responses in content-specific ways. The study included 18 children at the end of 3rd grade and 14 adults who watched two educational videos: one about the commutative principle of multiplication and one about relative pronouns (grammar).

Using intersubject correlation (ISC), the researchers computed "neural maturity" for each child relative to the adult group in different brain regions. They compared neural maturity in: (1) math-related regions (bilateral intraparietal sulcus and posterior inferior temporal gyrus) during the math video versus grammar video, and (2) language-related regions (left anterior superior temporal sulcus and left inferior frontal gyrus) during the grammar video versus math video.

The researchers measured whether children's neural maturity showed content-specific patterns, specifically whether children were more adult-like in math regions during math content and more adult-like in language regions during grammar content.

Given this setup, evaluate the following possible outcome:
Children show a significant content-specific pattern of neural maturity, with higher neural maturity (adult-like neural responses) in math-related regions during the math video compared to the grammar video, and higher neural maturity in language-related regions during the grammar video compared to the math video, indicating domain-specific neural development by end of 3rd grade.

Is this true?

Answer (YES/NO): YES